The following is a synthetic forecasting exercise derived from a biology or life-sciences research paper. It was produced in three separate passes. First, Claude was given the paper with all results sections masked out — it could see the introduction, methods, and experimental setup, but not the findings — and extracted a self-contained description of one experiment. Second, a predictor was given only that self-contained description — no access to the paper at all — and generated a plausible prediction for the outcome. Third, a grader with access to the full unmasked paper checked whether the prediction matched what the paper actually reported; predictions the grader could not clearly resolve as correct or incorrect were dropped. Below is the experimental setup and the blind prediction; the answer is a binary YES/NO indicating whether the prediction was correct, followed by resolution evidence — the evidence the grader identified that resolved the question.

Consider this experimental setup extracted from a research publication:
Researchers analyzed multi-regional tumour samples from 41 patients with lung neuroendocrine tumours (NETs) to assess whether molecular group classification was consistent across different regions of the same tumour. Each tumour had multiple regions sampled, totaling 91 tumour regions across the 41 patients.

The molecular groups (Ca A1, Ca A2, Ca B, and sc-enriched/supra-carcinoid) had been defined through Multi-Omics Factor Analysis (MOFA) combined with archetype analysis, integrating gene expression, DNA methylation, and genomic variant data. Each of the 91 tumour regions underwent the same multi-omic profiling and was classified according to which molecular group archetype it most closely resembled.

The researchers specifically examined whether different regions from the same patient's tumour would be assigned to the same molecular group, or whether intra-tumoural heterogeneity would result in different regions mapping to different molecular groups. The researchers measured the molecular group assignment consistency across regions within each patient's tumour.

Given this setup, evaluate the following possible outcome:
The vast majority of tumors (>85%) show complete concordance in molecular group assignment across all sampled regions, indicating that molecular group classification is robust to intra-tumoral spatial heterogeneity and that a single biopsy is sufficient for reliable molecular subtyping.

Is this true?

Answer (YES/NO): YES